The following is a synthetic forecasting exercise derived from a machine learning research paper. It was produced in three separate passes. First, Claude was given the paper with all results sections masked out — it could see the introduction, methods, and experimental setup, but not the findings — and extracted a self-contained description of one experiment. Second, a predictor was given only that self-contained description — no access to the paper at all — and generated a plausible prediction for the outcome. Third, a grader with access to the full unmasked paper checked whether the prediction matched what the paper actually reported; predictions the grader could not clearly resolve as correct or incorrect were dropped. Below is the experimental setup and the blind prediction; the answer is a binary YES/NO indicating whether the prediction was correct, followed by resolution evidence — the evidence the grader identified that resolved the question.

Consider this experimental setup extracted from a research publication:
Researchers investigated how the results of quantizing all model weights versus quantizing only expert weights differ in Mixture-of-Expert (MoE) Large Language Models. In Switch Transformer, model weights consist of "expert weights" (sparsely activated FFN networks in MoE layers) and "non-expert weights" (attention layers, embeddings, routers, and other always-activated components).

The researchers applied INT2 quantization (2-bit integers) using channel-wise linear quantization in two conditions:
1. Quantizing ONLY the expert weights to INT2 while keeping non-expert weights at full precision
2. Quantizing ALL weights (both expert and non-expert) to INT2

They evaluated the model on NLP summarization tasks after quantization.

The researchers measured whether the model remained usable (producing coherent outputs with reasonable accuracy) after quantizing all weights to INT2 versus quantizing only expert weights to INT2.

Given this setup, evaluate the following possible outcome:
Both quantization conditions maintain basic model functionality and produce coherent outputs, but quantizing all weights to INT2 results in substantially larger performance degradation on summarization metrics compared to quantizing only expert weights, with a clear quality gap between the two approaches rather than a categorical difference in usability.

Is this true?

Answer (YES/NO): NO